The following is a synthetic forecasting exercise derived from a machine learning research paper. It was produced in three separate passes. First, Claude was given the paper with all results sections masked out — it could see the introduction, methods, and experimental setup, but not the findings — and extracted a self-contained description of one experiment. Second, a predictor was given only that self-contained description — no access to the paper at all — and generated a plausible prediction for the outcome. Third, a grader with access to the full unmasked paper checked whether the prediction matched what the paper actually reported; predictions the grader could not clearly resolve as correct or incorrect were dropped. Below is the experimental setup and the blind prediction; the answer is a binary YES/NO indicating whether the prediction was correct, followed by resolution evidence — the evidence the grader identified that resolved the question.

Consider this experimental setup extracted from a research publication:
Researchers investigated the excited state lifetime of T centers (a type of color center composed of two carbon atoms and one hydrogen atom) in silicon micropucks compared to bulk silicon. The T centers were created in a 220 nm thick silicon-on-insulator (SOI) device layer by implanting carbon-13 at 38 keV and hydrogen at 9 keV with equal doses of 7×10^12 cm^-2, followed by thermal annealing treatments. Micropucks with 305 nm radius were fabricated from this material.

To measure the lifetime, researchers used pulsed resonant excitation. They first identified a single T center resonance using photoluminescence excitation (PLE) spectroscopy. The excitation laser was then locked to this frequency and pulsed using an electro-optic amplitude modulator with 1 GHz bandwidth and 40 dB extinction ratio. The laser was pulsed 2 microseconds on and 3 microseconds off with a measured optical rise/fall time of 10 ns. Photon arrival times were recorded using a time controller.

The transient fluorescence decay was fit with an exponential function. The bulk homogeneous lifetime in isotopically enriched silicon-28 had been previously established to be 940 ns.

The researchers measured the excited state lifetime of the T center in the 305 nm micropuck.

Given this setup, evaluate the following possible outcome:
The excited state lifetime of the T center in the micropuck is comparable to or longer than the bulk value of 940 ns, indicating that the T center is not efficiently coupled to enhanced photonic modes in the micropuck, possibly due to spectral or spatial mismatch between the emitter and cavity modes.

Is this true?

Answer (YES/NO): NO